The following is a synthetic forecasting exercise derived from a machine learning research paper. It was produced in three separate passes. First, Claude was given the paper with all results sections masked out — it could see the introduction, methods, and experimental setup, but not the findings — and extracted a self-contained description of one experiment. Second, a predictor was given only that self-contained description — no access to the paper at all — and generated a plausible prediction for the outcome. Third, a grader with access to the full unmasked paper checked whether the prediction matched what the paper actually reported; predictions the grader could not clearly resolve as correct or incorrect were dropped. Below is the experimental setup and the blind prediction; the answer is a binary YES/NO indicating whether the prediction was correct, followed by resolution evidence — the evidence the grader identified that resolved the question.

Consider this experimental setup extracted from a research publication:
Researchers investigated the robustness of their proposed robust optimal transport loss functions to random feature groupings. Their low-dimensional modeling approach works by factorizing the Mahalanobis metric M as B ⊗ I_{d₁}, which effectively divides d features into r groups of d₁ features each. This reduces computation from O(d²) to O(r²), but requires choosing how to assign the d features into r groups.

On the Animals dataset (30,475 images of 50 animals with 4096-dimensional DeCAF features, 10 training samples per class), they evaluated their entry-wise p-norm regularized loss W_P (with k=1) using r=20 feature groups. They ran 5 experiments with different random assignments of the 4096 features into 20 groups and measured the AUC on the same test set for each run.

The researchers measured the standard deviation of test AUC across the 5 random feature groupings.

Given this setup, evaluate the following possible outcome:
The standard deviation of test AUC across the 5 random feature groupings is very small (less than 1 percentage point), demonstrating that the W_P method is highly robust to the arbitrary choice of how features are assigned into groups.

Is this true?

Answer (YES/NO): YES